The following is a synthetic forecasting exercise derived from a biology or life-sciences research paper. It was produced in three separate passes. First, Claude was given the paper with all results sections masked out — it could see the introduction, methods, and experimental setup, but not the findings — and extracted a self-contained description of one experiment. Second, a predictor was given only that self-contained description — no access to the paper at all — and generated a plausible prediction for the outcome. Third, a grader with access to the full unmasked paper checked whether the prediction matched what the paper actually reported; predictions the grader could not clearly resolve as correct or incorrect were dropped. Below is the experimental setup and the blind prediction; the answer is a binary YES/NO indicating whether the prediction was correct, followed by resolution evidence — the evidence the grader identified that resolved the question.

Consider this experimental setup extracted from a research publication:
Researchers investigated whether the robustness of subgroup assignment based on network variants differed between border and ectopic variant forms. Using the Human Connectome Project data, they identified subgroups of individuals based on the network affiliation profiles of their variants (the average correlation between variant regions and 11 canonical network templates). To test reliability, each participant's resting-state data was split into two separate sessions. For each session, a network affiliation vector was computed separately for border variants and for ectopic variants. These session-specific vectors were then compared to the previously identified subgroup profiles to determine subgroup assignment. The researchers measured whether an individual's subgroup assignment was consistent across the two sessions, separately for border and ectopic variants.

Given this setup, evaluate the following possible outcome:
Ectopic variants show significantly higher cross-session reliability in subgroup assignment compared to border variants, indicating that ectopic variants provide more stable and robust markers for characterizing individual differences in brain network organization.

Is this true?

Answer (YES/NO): NO